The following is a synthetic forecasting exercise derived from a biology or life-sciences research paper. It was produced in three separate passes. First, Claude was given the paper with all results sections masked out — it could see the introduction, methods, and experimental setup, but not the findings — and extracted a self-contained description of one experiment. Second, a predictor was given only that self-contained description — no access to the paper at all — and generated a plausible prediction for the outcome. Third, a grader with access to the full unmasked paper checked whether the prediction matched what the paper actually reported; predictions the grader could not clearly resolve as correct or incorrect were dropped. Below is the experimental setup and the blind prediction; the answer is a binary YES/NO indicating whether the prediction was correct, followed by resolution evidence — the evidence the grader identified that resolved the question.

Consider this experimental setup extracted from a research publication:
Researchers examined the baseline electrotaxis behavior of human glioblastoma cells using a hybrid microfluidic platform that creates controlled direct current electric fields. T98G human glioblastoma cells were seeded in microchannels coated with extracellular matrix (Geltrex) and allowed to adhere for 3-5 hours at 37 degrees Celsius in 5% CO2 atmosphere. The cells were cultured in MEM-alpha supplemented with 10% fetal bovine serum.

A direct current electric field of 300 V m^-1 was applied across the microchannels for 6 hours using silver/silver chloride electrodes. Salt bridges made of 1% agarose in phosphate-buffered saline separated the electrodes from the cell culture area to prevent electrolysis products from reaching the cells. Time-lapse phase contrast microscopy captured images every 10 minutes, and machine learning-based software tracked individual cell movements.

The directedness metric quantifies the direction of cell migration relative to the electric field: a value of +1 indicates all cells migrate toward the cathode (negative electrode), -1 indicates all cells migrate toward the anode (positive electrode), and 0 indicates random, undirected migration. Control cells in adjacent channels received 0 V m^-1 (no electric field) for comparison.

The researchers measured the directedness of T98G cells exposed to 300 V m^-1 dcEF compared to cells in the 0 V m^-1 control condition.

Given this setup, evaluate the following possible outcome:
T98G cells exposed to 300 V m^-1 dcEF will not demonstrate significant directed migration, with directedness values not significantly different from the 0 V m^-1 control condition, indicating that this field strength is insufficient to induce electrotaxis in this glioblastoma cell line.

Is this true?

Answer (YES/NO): NO